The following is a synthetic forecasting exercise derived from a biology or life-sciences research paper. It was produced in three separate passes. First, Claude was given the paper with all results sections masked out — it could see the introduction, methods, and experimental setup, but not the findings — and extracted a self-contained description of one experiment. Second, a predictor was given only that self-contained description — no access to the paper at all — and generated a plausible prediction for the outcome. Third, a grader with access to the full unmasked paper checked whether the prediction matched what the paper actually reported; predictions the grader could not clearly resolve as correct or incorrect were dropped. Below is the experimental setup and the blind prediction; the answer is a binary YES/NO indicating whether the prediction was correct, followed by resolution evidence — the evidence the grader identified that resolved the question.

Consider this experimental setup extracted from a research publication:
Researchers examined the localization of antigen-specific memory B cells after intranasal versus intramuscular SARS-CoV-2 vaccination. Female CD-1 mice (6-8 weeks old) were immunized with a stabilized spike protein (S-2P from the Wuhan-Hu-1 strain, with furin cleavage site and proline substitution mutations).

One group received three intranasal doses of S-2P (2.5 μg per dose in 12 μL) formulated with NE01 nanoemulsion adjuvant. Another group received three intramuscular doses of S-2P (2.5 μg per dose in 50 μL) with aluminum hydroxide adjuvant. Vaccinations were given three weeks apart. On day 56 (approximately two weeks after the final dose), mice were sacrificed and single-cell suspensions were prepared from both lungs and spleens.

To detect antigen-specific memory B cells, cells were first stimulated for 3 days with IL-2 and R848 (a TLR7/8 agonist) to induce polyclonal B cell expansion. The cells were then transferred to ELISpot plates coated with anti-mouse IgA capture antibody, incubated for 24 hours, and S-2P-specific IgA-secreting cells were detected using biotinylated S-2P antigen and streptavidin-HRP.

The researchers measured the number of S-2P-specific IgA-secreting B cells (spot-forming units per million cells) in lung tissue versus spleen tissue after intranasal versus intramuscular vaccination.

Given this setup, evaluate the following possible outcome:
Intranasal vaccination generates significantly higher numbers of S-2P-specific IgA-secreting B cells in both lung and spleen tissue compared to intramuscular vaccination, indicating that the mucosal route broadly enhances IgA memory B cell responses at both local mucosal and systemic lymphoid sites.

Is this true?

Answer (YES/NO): YES